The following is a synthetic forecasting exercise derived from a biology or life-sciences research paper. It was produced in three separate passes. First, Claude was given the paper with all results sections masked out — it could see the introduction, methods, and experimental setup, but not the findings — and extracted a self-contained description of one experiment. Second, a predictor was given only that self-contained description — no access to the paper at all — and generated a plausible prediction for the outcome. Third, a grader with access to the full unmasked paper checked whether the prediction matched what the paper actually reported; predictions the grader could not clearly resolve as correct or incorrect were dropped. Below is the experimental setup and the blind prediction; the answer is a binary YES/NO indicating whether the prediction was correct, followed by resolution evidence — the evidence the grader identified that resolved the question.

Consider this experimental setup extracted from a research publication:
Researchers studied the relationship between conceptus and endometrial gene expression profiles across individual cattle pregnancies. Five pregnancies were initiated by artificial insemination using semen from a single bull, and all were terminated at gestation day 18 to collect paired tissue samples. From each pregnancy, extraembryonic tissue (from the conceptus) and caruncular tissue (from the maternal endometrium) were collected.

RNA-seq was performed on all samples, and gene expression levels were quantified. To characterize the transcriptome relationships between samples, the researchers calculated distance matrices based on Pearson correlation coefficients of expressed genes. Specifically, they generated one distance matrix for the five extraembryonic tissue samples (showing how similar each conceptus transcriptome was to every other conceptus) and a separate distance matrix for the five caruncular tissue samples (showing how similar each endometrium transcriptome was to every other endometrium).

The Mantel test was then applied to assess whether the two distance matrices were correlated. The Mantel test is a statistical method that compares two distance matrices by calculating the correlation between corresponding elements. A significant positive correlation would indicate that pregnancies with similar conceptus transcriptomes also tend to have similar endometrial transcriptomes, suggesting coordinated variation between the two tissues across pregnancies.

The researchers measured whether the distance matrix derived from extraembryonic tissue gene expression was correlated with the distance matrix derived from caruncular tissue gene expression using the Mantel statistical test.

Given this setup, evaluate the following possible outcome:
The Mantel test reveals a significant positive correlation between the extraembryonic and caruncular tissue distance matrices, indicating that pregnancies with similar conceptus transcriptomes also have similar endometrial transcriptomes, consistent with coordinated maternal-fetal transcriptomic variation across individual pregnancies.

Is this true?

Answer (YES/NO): YES